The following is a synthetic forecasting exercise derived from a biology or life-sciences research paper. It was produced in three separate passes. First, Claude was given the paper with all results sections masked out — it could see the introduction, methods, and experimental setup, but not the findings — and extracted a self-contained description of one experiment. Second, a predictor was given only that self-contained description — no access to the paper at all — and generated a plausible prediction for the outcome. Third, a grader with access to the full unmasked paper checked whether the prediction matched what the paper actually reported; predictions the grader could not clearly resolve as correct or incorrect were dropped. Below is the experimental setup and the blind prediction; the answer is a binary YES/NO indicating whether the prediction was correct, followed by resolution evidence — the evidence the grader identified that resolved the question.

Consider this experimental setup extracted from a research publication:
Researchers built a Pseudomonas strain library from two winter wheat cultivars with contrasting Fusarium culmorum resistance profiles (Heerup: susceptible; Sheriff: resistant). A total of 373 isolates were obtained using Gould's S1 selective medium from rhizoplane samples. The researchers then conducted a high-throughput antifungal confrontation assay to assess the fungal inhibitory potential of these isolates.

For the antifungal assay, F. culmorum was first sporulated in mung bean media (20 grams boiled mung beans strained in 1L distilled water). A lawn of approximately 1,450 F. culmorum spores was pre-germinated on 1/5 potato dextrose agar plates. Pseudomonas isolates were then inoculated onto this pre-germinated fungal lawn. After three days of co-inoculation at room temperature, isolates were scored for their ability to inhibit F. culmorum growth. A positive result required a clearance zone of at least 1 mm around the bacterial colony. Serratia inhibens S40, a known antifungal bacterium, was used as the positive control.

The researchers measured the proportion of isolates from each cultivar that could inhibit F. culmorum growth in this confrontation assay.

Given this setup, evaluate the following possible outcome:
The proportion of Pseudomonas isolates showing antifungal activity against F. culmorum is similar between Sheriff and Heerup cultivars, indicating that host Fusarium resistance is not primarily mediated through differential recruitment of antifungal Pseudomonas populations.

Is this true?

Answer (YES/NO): NO